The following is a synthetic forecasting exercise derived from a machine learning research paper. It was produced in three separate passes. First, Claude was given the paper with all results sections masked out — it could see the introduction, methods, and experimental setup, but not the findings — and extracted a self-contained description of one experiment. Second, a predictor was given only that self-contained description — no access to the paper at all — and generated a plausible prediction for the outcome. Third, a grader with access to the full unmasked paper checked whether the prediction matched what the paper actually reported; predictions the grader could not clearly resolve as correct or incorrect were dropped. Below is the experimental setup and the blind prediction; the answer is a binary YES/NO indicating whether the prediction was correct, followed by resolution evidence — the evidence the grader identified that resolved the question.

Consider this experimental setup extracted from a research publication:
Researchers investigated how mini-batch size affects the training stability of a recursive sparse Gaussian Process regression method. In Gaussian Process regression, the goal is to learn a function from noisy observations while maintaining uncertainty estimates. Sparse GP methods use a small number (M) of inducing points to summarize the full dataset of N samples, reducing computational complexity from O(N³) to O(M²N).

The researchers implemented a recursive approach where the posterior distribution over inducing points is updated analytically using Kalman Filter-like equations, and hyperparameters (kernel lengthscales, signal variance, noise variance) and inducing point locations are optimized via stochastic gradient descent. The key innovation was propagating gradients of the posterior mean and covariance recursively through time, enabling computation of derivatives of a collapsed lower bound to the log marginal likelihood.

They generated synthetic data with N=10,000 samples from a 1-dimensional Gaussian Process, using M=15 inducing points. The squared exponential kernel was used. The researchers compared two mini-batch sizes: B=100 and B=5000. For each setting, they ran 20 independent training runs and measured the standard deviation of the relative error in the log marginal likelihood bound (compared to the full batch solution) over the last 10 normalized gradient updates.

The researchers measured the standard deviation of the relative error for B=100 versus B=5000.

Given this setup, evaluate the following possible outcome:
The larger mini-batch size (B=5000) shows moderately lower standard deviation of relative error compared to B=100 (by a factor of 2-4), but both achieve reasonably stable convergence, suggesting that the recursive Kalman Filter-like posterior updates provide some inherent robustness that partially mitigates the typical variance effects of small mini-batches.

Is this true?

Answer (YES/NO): NO